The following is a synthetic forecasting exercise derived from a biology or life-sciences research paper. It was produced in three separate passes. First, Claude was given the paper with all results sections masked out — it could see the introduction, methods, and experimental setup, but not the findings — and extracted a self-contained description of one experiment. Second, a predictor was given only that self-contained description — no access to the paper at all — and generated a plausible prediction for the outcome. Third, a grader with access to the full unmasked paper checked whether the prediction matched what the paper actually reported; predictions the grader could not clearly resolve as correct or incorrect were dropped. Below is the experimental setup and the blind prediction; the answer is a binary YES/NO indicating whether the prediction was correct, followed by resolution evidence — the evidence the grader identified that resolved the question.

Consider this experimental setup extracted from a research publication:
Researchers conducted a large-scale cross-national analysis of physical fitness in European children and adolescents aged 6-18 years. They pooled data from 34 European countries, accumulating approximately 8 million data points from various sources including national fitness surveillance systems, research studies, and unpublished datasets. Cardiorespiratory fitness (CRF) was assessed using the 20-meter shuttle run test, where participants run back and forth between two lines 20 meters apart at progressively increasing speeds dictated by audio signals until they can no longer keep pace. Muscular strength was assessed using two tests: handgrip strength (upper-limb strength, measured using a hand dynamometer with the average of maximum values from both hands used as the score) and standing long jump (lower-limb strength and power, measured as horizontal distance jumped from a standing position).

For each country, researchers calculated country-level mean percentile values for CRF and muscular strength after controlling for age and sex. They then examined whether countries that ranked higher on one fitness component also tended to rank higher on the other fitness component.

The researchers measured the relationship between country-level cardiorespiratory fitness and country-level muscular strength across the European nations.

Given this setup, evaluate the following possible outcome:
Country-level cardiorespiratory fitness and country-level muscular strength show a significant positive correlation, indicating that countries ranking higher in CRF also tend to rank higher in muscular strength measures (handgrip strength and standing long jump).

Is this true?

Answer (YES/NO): YES